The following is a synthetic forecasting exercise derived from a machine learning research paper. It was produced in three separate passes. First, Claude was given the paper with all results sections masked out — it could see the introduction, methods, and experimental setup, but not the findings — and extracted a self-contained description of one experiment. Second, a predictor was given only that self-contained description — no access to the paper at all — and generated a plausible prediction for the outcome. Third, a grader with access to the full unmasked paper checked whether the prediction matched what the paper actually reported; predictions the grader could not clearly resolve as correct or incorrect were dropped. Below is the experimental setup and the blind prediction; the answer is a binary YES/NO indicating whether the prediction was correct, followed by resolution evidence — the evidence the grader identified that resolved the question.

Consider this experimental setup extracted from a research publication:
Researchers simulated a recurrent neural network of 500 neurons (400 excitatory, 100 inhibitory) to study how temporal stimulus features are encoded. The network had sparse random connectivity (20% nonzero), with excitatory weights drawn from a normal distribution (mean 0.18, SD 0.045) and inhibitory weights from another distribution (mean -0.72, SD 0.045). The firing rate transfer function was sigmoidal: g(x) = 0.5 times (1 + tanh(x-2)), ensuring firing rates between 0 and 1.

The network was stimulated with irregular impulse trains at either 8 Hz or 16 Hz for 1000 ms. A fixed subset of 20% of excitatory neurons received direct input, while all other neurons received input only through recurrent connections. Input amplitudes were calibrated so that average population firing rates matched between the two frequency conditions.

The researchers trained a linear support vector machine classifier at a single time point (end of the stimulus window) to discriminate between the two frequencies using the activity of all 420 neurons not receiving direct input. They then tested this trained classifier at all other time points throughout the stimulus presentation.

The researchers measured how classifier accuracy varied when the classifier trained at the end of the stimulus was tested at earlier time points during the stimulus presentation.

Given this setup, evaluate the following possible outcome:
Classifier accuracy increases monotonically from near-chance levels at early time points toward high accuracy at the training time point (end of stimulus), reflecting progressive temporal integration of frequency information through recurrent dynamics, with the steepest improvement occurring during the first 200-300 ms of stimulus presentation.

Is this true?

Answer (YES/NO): NO